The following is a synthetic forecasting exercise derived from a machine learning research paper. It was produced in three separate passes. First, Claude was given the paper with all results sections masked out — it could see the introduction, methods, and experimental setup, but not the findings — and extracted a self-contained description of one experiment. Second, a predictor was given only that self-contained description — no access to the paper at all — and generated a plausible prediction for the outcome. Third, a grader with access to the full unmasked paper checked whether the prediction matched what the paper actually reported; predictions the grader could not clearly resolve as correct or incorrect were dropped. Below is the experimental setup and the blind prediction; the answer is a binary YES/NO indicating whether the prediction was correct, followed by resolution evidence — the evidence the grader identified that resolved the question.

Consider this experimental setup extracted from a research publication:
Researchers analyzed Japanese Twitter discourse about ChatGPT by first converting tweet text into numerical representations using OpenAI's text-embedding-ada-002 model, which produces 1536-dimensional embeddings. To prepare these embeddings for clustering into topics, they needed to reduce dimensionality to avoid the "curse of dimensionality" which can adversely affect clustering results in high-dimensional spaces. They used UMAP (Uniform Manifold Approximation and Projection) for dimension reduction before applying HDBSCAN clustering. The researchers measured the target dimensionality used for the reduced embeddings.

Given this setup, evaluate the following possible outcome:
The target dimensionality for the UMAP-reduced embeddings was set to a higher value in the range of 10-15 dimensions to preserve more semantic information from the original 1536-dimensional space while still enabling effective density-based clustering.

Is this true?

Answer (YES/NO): NO